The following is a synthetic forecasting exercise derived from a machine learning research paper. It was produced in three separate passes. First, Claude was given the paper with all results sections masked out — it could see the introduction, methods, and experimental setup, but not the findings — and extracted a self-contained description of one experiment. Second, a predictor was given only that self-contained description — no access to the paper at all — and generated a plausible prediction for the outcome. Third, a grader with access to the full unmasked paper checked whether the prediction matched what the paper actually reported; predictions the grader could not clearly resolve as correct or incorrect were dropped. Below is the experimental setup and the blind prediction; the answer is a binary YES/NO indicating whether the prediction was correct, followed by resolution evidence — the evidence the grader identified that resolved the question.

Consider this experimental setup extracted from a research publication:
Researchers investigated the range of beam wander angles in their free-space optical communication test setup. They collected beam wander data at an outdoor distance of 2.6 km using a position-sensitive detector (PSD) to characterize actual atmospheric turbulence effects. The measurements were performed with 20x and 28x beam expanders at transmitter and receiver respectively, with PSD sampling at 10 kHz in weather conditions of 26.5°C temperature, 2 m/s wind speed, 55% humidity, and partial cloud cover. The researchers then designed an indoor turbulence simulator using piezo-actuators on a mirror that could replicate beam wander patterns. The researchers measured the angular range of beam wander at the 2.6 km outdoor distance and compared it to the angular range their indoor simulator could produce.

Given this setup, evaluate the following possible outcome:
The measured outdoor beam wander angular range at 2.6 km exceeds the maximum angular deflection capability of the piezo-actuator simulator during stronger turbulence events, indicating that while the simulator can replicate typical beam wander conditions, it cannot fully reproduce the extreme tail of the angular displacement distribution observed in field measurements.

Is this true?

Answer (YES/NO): NO